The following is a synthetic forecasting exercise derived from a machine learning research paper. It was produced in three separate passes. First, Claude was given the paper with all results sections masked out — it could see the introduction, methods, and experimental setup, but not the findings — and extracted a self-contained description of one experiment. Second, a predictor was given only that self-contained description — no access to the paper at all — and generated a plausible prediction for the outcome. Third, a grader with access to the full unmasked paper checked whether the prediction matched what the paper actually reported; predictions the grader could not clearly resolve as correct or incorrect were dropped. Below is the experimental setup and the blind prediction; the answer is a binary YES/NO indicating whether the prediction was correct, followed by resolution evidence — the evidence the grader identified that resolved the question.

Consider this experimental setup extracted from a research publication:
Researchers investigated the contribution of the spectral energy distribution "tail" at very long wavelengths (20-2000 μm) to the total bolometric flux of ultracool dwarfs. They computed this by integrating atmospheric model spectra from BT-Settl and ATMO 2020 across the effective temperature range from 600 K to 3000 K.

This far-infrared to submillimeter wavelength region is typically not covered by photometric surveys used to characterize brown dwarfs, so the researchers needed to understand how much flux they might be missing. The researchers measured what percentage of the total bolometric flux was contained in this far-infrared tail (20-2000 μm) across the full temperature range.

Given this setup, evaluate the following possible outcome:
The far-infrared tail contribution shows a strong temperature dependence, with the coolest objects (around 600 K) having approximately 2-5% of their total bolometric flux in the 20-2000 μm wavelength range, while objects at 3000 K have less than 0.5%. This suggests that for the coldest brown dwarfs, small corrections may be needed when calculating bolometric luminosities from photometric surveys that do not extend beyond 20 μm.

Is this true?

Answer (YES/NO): NO